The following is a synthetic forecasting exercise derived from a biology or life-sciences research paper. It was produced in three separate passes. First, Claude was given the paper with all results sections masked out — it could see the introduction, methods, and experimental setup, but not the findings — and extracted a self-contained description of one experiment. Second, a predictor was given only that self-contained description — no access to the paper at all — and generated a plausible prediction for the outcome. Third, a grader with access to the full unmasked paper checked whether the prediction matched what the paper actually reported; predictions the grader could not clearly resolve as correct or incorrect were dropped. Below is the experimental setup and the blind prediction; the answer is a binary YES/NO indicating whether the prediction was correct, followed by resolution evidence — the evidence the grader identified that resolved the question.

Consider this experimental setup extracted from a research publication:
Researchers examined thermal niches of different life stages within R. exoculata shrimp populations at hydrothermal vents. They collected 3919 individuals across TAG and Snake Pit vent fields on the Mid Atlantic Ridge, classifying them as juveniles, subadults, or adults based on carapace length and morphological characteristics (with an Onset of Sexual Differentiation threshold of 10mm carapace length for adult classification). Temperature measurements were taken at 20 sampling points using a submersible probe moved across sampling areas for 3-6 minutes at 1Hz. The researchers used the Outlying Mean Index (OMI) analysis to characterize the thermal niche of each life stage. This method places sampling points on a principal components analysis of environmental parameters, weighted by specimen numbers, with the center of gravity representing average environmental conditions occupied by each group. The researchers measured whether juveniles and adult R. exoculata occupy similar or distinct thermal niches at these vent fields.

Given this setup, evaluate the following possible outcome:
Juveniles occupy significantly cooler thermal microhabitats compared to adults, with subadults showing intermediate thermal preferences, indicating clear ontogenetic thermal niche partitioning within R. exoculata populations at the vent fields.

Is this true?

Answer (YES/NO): NO